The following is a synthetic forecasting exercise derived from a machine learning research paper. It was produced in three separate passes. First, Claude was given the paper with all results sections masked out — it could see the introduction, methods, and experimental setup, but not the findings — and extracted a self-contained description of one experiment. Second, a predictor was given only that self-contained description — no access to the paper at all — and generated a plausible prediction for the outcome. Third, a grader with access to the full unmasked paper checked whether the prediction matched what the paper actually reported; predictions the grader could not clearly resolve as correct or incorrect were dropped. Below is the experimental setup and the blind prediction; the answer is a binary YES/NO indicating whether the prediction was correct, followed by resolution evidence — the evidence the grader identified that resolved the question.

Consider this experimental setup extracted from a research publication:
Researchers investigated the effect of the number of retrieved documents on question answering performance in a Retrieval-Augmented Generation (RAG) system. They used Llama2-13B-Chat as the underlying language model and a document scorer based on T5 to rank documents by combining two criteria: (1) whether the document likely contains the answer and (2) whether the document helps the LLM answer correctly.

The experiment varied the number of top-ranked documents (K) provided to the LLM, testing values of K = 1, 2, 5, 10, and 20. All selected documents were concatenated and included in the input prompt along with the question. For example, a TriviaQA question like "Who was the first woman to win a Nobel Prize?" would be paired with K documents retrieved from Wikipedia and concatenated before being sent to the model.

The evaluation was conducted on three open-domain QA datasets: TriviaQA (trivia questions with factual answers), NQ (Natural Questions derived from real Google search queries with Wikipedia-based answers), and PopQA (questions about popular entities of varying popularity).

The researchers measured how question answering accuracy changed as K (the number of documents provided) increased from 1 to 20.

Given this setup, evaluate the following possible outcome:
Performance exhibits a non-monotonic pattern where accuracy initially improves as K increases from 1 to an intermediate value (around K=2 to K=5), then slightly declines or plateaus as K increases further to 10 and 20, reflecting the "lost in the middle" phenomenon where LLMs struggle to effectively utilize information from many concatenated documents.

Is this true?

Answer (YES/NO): NO